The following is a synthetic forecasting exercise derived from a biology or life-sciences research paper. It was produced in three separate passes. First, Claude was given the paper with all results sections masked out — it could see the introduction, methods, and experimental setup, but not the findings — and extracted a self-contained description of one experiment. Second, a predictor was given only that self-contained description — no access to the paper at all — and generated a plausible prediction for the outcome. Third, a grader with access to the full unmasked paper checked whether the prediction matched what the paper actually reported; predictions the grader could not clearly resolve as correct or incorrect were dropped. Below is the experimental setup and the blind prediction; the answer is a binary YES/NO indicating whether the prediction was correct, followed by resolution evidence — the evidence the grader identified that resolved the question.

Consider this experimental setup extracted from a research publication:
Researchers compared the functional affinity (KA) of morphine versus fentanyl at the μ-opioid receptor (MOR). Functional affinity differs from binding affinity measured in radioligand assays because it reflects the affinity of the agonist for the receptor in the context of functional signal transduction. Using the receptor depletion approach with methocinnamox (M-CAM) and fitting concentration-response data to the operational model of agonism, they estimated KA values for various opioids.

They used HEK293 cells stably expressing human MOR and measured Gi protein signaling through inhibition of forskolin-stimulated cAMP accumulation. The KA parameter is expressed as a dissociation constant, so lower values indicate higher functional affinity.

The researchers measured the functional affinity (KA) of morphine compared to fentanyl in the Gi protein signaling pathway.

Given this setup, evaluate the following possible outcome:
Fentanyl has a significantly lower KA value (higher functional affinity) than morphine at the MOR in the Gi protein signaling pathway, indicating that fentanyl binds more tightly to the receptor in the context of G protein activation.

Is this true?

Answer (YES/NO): YES